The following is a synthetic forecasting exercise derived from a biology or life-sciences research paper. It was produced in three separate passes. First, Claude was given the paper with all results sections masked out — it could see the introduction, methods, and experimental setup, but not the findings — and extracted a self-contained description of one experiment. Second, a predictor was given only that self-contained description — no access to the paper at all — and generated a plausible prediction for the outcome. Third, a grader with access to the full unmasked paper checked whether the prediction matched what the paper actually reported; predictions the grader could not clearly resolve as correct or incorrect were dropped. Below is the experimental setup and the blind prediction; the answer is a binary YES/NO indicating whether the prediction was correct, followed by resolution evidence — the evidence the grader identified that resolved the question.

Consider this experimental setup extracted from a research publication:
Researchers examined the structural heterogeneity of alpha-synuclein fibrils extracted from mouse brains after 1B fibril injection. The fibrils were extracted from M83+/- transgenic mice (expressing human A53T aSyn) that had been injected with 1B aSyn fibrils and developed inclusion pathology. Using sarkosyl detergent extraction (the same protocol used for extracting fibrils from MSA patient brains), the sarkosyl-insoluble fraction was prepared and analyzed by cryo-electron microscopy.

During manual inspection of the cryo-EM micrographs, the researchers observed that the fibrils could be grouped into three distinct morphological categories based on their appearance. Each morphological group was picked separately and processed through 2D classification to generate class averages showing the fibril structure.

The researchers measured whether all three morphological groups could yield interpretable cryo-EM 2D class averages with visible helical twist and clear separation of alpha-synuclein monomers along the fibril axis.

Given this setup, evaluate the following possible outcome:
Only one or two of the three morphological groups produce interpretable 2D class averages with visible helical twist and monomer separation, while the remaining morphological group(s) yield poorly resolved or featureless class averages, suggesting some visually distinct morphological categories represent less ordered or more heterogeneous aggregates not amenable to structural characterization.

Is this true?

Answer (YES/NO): YES